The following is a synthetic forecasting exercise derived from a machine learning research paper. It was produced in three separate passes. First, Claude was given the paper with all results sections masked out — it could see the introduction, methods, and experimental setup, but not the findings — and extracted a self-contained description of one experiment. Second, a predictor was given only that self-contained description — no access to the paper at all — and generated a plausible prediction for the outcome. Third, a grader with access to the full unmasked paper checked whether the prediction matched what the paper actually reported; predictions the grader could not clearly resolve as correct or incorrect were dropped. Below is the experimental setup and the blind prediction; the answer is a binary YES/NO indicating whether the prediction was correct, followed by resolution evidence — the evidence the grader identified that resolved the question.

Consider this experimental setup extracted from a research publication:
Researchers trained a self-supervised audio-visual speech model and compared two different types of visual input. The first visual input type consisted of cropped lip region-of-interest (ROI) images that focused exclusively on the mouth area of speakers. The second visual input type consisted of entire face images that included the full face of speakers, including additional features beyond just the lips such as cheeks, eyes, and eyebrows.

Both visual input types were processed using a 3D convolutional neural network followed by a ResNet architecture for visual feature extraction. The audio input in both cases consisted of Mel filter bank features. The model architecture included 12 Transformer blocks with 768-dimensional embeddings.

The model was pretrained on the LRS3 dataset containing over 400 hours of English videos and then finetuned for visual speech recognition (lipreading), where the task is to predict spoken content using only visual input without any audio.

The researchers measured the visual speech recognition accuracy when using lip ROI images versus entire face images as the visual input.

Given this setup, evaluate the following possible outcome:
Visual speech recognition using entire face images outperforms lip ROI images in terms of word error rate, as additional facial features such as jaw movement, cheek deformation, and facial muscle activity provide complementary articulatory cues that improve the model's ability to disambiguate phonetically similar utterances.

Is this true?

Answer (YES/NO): YES